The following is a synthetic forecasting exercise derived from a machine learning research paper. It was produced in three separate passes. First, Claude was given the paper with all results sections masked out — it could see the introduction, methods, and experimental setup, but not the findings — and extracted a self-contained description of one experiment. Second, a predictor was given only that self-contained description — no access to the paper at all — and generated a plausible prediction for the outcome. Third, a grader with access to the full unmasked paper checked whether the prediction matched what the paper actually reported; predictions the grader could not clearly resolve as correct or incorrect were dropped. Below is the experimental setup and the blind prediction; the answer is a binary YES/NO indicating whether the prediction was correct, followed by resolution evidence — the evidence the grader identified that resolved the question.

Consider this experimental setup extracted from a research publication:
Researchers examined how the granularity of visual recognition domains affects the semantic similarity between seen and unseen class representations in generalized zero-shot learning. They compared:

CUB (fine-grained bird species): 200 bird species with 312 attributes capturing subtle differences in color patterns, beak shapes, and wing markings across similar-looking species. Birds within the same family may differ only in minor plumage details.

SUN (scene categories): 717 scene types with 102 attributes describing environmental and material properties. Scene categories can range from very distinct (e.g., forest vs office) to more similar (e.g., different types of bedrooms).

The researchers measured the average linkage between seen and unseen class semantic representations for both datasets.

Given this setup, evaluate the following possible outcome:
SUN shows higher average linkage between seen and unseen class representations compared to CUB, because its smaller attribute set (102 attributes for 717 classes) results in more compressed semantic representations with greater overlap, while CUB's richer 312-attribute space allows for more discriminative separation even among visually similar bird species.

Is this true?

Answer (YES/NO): NO